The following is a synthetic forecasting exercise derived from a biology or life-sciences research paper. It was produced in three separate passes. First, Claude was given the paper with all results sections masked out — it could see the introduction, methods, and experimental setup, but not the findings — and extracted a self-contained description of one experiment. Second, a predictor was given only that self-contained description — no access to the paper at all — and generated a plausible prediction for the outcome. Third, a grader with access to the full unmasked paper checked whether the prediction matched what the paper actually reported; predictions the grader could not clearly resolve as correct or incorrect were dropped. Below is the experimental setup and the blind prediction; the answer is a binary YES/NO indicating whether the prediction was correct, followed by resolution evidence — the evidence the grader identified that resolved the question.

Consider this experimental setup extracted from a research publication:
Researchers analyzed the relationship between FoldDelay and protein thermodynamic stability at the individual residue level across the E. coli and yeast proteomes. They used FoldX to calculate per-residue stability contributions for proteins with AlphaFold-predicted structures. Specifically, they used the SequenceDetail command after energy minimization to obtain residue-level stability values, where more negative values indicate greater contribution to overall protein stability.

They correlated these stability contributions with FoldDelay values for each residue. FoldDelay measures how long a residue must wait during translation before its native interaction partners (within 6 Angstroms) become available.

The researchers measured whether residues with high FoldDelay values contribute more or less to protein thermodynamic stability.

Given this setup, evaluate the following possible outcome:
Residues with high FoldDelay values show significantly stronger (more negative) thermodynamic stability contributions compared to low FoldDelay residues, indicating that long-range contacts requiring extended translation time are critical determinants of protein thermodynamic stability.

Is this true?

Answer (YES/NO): YES